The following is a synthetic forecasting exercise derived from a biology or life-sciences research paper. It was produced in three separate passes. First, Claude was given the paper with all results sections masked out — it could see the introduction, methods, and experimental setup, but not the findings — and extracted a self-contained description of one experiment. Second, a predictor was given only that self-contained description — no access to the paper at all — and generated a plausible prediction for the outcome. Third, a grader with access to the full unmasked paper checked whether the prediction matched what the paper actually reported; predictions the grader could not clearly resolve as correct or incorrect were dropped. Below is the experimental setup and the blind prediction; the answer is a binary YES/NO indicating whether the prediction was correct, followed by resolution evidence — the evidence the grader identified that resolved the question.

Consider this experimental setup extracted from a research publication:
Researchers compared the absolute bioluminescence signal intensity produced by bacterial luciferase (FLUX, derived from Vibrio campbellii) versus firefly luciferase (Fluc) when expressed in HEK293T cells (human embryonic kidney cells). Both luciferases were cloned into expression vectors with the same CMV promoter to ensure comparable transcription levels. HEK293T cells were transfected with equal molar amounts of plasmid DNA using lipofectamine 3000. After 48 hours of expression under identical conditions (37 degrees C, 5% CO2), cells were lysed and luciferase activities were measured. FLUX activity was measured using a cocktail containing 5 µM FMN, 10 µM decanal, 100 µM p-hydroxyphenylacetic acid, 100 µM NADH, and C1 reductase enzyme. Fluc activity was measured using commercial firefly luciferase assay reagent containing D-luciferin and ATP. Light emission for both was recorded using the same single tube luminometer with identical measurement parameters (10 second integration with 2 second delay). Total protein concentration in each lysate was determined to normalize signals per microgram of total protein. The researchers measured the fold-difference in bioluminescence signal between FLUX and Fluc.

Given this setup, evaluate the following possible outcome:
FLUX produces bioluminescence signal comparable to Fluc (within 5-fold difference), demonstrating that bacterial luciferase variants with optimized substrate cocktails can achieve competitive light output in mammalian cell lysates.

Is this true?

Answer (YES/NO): NO